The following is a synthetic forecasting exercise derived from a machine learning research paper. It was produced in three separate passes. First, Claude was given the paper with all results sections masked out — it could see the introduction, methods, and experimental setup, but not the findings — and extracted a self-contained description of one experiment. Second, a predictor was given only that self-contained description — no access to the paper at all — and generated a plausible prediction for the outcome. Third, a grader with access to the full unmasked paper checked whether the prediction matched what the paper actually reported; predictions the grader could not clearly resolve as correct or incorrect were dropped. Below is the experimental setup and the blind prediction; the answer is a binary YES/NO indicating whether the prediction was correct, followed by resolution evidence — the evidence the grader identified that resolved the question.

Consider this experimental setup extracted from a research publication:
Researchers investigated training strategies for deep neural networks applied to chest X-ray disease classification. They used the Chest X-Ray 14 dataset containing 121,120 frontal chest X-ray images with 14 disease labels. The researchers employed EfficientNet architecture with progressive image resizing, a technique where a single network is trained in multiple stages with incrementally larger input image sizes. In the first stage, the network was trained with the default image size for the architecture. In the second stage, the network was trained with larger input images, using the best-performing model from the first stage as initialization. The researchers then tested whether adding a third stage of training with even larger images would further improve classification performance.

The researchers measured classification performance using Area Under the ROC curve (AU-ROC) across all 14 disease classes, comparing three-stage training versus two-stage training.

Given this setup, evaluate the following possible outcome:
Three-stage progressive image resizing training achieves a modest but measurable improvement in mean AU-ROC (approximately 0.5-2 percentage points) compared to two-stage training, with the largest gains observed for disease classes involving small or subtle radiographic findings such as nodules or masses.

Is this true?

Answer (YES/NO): NO